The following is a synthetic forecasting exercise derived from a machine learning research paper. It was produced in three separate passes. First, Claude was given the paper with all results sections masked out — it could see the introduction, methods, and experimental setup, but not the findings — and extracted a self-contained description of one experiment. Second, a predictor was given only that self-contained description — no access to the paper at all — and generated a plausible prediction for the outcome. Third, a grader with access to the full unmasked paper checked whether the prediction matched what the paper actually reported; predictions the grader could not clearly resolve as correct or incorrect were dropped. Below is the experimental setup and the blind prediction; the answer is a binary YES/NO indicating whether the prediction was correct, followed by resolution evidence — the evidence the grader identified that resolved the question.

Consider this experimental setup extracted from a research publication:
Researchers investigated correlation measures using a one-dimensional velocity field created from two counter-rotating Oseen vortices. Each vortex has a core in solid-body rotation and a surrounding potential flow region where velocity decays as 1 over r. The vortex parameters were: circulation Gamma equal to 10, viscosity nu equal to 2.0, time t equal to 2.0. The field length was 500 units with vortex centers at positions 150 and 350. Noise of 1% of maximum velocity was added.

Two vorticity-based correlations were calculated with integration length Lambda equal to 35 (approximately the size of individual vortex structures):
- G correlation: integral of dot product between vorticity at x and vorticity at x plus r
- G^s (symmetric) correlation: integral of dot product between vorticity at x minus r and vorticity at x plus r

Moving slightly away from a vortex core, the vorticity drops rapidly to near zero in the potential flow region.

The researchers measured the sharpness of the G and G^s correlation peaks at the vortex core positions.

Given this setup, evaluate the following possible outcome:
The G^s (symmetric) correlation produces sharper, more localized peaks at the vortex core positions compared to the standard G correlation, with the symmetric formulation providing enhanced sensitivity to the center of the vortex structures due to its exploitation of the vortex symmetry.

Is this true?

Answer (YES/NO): YES